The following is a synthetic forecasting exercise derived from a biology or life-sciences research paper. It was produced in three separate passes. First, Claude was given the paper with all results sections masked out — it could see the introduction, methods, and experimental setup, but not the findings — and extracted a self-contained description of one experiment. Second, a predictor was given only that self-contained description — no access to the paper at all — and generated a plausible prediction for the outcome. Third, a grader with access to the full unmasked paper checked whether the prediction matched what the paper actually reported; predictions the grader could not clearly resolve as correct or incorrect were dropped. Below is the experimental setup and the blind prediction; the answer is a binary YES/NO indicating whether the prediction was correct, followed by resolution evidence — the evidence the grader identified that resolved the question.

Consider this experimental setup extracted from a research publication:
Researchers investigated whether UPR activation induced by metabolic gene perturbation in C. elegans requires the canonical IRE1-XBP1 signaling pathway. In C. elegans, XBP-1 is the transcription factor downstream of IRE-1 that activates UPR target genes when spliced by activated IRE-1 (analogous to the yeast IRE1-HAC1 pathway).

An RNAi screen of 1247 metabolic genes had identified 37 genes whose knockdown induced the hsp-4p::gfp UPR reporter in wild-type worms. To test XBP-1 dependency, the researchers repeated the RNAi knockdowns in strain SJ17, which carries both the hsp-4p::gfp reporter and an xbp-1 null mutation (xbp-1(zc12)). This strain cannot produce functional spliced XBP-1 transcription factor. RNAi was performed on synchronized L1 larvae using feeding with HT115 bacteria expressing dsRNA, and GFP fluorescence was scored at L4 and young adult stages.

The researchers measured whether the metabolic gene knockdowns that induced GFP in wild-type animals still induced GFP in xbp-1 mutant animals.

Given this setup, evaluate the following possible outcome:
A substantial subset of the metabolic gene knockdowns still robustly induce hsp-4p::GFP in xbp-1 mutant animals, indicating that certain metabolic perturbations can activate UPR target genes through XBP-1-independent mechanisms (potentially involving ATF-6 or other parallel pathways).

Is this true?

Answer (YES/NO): NO